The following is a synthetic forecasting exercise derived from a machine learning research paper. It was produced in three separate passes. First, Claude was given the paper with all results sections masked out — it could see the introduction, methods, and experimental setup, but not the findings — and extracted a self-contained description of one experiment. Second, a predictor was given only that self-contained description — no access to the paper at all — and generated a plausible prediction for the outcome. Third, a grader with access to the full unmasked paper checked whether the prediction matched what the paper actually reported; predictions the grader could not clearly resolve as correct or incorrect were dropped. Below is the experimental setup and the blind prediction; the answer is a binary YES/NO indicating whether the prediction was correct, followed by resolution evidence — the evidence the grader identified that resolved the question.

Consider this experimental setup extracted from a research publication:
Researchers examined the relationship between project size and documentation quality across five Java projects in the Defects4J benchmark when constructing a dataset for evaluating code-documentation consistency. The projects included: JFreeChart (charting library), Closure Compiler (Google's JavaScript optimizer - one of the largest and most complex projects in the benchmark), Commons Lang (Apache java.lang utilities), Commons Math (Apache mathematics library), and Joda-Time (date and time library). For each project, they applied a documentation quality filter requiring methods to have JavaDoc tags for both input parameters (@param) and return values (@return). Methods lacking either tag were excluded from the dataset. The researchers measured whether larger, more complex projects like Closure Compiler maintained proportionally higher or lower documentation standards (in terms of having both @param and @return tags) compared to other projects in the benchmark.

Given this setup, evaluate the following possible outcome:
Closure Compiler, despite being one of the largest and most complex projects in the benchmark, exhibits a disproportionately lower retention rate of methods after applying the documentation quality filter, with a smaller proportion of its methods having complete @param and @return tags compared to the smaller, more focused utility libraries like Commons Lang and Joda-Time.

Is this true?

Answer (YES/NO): YES